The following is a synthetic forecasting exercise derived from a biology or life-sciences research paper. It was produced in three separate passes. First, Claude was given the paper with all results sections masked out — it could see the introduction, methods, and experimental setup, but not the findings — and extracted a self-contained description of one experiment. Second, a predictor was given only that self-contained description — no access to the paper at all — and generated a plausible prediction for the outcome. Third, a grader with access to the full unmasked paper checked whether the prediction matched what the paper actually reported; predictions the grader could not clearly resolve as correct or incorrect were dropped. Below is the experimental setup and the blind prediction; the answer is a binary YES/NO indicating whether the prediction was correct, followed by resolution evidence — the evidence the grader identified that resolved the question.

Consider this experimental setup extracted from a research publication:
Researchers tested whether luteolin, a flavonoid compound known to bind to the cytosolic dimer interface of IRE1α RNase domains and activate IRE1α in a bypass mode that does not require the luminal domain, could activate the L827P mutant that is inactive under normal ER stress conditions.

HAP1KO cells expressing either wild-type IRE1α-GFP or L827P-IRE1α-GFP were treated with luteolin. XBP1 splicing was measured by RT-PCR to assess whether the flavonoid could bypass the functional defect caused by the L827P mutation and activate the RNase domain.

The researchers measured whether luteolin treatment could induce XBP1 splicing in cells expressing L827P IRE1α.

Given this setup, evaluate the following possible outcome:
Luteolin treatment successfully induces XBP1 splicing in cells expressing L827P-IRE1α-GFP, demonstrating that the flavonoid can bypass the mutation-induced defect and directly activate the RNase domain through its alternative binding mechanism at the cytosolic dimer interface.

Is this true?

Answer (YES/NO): NO